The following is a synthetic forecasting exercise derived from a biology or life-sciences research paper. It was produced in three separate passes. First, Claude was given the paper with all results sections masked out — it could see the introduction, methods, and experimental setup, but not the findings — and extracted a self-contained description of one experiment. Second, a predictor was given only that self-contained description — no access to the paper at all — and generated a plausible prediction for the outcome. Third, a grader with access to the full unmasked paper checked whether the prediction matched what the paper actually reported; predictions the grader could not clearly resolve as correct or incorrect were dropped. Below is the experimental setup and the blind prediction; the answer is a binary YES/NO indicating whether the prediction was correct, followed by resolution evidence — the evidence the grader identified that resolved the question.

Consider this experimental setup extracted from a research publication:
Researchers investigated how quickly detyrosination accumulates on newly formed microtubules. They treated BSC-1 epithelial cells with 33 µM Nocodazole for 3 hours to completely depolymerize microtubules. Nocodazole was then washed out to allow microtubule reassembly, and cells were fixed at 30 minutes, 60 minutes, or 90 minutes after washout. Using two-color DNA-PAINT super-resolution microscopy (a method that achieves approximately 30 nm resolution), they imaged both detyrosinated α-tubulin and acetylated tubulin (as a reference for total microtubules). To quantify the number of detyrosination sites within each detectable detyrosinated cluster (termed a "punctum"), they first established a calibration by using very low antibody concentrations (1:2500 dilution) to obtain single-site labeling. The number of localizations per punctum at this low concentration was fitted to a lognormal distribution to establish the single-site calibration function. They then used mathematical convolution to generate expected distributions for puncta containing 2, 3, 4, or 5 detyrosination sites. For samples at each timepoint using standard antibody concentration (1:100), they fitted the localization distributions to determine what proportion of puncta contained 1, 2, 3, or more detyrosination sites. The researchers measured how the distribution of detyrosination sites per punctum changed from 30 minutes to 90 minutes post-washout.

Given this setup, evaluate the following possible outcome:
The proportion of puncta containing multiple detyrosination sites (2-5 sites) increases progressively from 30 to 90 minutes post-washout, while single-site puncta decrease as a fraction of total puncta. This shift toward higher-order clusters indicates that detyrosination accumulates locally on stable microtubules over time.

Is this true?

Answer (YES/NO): YES